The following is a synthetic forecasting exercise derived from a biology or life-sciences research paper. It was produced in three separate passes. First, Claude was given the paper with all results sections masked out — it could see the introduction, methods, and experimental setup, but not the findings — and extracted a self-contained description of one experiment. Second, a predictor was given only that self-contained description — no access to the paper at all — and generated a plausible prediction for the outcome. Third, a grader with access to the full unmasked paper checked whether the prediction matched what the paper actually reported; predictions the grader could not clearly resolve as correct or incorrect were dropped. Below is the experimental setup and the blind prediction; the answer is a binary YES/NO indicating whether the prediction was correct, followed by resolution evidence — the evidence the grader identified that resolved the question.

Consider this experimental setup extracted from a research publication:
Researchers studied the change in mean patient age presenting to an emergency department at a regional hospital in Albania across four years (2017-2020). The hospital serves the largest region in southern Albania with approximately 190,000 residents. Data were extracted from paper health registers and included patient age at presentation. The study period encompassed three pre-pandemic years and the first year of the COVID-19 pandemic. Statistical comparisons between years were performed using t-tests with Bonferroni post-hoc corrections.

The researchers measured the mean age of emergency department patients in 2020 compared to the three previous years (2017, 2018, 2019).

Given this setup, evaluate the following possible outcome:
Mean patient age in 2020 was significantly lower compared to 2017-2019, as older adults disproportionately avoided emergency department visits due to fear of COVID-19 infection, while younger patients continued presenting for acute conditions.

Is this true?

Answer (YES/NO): NO